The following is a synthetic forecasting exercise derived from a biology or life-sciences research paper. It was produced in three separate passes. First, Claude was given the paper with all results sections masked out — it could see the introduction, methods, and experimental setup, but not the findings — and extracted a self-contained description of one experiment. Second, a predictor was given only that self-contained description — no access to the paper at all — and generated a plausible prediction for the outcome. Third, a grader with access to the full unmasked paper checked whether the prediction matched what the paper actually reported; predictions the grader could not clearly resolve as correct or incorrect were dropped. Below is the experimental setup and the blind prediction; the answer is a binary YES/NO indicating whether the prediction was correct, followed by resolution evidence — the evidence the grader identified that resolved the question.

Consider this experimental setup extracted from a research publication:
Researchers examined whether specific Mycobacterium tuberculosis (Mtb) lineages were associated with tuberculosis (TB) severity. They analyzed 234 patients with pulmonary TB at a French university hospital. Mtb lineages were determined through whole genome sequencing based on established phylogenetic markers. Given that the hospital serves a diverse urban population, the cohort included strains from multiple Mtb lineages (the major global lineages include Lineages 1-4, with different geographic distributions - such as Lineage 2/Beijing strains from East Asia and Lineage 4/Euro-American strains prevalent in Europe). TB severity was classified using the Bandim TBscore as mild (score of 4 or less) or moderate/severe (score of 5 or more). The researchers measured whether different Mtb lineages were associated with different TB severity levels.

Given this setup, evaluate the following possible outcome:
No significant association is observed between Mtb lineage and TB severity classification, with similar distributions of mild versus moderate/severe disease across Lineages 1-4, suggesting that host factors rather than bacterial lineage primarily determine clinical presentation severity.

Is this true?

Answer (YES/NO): NO